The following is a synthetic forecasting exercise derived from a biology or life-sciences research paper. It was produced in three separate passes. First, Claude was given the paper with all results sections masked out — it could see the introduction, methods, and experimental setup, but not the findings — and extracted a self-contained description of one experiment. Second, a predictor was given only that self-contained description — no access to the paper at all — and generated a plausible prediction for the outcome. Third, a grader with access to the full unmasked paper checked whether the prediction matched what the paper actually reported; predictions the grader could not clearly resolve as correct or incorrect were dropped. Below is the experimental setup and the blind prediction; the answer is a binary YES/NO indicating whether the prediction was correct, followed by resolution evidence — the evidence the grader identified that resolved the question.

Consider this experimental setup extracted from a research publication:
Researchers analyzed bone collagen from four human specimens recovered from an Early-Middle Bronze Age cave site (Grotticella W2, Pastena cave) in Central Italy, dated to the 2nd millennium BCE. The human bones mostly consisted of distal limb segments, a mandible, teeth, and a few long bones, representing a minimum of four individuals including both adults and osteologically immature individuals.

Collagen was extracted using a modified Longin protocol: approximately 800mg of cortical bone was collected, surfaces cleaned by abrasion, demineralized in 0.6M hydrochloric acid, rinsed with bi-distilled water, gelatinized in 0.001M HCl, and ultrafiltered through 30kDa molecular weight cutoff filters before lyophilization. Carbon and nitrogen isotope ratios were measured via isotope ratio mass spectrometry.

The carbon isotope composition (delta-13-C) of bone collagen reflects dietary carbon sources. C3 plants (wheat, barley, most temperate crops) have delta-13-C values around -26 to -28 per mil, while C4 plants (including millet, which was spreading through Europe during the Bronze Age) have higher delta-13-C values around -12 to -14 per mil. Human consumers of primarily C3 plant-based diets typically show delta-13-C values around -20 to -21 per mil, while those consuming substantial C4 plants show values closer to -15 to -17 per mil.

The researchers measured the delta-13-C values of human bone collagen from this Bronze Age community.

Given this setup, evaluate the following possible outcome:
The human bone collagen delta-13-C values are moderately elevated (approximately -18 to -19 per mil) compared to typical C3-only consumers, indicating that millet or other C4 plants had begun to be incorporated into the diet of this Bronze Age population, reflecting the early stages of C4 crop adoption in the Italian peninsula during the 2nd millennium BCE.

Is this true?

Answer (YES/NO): NO